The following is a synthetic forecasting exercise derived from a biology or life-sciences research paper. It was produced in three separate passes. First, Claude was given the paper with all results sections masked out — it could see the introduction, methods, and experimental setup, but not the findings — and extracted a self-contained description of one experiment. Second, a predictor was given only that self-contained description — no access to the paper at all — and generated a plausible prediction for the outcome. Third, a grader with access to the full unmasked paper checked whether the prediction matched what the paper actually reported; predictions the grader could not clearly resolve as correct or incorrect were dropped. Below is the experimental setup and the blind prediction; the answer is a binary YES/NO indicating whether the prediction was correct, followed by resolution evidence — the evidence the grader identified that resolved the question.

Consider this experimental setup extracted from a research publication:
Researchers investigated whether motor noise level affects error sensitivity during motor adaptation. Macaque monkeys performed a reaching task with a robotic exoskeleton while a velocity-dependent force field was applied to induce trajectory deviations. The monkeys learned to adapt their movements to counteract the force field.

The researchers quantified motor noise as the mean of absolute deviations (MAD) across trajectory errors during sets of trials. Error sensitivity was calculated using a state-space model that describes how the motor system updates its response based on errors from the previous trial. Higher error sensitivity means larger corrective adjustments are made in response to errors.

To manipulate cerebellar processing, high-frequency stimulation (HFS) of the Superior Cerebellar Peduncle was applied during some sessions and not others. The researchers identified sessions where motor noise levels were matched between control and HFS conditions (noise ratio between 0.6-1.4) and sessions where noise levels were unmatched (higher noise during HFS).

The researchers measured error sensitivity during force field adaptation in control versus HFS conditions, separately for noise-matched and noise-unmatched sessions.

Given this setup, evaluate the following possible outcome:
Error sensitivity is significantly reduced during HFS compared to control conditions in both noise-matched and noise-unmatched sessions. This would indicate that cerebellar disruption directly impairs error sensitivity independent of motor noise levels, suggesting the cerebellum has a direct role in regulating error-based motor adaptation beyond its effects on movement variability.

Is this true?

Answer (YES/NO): YES